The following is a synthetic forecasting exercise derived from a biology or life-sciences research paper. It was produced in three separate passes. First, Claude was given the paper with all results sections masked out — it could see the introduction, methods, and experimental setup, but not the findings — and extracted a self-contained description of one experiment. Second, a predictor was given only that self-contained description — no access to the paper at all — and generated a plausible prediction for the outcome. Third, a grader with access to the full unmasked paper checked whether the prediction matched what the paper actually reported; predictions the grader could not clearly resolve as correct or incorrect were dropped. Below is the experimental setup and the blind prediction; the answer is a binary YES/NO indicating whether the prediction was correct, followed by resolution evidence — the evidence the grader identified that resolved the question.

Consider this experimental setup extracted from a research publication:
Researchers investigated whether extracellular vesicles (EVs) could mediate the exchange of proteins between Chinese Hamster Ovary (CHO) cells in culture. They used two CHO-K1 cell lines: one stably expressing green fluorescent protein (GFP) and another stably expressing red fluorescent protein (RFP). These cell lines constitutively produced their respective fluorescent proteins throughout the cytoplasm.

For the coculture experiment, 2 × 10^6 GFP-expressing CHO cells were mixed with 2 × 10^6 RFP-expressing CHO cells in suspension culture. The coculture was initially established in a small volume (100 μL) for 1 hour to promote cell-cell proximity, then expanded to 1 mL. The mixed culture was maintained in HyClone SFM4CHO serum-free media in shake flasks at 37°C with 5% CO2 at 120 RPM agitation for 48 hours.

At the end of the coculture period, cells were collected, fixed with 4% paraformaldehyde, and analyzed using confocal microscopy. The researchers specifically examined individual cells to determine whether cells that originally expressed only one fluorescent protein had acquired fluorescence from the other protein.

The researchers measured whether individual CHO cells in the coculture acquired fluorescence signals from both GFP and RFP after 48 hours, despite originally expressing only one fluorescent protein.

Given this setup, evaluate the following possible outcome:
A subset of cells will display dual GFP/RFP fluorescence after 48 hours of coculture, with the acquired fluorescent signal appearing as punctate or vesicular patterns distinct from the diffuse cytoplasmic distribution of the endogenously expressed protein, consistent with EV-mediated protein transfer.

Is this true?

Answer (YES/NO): NO